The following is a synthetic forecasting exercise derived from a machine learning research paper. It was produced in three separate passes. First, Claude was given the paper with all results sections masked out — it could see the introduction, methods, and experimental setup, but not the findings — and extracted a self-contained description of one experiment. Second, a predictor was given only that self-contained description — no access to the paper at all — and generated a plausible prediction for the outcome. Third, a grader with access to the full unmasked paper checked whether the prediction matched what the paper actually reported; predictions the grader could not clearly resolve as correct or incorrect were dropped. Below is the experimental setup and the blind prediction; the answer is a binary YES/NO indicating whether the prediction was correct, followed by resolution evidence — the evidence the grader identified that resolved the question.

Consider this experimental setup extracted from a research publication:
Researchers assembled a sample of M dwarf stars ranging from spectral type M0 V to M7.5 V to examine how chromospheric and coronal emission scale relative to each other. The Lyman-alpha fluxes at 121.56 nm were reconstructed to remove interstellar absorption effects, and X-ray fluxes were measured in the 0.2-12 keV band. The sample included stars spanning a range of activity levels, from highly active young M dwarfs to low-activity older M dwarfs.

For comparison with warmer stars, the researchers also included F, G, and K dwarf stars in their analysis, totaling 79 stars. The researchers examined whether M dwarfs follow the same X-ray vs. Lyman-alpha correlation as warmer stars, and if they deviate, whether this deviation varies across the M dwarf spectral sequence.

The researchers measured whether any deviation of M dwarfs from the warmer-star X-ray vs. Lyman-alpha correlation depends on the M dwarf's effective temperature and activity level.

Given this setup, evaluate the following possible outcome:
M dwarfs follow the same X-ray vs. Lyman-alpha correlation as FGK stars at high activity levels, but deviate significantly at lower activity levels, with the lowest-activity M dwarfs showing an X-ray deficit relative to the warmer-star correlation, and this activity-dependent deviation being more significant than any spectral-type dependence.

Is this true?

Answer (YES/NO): NO